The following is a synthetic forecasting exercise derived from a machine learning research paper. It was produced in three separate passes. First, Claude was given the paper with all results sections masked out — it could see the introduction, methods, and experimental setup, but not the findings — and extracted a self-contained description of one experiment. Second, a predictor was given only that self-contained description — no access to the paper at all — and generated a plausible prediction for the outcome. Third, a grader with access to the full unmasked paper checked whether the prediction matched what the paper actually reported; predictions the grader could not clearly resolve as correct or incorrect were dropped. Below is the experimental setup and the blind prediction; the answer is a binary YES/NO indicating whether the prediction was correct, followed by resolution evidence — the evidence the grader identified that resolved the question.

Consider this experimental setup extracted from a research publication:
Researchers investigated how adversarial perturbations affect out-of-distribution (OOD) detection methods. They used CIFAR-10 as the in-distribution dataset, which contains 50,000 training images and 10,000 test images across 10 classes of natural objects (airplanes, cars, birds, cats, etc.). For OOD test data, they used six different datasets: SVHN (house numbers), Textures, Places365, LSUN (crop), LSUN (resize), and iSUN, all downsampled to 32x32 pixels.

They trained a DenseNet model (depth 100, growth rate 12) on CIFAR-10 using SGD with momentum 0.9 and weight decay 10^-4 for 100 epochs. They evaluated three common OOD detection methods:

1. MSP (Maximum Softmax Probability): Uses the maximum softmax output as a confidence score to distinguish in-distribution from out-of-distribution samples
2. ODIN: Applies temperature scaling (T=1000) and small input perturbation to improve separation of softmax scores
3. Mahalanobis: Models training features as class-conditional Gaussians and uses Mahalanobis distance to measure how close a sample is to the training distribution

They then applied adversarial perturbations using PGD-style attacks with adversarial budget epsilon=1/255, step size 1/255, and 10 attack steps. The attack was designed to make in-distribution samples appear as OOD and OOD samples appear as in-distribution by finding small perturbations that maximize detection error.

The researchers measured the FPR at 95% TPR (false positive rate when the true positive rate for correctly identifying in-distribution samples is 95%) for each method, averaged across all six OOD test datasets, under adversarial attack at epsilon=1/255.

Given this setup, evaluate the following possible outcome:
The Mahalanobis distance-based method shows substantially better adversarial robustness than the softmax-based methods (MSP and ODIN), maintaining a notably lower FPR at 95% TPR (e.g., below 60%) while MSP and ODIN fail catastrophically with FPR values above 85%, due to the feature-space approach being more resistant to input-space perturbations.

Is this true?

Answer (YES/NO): NO